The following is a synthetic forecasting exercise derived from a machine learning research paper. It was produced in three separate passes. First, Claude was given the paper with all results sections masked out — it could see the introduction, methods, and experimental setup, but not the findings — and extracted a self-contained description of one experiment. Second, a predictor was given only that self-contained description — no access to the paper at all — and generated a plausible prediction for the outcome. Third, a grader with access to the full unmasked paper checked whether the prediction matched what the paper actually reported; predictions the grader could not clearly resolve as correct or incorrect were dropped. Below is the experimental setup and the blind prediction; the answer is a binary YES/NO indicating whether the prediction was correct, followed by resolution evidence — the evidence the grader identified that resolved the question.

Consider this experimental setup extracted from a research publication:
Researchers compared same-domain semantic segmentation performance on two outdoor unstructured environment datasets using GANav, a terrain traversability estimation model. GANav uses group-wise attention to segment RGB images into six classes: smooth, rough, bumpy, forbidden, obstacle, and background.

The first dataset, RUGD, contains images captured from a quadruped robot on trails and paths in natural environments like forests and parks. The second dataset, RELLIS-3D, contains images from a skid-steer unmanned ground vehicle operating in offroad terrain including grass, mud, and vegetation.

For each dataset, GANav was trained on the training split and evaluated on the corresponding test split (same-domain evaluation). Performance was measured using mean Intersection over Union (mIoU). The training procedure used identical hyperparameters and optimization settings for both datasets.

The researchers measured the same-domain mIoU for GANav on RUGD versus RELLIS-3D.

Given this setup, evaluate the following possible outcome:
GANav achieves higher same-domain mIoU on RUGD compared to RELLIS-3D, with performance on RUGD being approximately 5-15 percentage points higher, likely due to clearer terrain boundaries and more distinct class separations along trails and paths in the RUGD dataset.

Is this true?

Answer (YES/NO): YES